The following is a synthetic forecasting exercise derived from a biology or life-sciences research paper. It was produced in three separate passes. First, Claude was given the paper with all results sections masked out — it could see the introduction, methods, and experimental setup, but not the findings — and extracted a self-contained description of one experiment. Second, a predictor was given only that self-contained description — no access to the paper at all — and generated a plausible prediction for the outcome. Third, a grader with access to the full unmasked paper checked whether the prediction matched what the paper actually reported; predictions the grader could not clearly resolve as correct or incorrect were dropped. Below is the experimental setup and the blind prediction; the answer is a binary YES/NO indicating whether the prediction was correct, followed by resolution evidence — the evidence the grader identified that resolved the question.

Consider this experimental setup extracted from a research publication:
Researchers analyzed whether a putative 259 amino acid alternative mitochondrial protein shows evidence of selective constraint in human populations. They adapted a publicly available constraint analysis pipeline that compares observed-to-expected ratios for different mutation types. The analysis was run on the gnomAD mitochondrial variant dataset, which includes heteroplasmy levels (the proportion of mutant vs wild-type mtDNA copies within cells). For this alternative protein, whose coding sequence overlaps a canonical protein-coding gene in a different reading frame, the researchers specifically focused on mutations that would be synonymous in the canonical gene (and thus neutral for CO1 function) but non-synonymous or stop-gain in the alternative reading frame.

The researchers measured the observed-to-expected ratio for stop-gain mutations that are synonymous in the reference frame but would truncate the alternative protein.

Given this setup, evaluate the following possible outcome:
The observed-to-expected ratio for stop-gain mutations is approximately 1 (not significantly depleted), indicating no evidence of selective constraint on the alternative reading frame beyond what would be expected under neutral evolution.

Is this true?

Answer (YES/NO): YES